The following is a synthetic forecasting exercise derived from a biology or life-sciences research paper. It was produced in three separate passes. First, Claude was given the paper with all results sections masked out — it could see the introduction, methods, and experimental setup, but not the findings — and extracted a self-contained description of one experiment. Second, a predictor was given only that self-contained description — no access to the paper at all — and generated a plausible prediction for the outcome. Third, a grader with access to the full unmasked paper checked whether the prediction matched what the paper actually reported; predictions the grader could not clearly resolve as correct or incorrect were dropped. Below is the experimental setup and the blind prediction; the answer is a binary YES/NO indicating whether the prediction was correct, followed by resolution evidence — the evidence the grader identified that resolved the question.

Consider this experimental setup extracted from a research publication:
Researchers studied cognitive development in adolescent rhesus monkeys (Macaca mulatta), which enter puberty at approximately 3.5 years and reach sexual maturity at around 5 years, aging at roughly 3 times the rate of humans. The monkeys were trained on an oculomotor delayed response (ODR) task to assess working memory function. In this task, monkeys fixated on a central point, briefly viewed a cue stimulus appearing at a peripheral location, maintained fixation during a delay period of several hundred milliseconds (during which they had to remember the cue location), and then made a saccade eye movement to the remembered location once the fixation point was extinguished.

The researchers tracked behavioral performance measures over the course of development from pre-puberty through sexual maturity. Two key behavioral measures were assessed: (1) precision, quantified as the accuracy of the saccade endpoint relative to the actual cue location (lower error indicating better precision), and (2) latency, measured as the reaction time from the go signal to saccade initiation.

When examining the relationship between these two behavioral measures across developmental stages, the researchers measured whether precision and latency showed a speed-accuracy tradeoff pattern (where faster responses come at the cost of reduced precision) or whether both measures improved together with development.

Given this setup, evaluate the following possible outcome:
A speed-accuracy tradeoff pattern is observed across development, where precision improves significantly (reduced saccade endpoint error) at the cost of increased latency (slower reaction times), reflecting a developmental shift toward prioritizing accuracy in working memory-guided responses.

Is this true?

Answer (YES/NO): NO